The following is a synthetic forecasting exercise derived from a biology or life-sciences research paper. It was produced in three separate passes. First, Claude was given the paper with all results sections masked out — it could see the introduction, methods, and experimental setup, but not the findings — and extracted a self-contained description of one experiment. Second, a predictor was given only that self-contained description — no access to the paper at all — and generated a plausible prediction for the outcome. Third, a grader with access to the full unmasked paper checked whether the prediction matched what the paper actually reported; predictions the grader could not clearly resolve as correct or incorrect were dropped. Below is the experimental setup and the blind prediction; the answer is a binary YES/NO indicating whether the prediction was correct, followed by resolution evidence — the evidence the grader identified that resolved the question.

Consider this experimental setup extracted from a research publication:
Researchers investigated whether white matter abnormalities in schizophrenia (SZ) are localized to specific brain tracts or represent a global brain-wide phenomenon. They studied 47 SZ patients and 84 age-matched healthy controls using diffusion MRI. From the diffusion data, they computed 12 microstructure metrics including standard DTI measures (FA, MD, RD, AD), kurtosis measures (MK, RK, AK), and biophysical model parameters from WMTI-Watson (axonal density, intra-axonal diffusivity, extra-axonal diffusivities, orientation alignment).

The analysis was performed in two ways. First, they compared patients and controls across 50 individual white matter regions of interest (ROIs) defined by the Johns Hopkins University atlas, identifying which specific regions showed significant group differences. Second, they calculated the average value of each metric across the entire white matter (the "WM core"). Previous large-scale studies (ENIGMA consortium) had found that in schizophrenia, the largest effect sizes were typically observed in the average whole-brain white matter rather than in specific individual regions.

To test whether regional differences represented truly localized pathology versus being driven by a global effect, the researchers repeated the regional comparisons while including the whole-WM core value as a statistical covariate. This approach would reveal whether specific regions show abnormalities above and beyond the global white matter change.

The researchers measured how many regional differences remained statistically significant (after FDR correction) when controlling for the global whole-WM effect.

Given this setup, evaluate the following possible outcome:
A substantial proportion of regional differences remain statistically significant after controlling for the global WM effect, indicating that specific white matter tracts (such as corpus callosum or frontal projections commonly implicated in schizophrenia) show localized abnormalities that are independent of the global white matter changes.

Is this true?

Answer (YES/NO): NO